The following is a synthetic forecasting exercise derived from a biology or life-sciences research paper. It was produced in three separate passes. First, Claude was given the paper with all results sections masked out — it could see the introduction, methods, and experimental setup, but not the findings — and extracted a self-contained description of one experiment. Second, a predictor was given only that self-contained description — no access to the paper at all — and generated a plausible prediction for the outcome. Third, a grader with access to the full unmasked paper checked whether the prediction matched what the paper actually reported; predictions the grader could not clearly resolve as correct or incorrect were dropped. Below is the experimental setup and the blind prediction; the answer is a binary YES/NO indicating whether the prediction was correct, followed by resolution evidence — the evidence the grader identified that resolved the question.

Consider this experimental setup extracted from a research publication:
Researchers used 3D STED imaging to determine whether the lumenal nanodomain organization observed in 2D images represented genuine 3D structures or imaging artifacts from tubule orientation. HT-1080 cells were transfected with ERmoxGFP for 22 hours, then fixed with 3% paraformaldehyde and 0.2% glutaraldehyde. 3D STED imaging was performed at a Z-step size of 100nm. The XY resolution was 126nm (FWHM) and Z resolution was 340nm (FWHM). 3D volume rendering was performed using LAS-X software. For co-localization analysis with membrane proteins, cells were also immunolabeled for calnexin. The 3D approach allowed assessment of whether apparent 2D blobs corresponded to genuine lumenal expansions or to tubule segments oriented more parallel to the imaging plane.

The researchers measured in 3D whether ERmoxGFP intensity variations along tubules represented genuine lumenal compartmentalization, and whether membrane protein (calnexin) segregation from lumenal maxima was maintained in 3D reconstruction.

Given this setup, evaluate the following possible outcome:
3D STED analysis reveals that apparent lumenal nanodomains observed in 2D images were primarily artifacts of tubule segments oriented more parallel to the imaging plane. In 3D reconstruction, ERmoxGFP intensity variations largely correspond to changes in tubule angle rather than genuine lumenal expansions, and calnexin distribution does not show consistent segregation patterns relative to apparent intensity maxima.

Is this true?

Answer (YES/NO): NO